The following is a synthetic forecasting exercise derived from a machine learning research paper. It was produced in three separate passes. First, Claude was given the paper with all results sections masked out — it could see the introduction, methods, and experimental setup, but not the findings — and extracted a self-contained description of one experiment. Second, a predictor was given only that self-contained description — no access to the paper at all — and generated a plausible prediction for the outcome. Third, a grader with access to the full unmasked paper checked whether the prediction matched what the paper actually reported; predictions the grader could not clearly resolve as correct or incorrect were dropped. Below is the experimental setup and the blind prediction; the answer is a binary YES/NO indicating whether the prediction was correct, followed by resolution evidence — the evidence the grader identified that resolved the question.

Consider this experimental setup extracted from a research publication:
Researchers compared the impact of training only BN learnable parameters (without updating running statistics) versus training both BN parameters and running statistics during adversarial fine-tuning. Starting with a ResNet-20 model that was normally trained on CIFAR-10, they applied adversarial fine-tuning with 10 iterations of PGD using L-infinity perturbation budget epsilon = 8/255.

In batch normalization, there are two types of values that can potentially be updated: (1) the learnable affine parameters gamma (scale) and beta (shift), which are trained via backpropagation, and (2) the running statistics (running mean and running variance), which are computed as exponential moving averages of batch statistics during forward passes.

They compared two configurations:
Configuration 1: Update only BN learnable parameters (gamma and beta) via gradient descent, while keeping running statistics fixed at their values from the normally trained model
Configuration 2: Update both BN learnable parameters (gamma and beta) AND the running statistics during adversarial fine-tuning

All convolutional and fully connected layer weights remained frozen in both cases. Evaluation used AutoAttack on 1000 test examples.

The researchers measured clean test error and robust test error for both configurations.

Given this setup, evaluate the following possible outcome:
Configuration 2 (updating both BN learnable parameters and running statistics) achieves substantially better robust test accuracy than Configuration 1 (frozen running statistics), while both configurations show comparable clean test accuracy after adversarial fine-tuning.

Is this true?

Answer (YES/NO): NO